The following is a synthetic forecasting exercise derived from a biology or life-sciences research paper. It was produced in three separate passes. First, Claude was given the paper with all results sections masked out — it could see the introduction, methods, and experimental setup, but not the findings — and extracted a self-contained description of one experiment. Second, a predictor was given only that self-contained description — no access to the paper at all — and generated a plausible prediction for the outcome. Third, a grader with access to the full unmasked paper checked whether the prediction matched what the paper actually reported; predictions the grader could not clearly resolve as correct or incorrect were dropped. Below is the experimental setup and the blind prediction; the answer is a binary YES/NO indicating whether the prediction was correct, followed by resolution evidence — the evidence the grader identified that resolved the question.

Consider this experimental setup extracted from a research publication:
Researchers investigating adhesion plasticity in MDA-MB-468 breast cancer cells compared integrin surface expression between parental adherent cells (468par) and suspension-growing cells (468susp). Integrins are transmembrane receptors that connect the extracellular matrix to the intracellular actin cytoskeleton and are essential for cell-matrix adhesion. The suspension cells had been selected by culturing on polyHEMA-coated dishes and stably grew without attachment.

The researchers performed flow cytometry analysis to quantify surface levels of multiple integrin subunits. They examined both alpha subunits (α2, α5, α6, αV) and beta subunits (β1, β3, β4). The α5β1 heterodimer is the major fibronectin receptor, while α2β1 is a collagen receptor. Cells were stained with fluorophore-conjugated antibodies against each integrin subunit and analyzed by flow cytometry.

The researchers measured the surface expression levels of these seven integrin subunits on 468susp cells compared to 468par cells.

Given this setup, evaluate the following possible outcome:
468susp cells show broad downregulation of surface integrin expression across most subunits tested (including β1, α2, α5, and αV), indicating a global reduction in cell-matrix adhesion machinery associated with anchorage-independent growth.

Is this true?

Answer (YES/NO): NO